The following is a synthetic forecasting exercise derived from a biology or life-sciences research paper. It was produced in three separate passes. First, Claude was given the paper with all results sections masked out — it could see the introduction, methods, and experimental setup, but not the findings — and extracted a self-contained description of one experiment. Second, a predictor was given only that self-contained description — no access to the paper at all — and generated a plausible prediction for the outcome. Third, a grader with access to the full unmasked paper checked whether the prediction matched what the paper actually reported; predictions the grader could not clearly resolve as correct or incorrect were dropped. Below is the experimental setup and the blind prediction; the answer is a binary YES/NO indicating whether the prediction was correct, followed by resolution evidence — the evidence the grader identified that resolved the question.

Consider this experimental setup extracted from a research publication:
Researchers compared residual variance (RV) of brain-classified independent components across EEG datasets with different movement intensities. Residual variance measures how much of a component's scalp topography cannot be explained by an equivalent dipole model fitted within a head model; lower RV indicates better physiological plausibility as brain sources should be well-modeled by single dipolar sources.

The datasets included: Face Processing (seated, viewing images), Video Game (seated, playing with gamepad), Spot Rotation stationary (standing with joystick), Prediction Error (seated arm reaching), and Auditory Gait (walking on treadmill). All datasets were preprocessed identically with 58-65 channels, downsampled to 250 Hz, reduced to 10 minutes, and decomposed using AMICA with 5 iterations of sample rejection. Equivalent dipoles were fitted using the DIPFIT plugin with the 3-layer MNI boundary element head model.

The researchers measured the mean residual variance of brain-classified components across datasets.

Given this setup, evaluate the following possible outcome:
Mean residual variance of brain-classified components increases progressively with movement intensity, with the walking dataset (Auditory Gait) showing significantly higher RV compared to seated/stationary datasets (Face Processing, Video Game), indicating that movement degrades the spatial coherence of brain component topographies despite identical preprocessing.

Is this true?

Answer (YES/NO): NO